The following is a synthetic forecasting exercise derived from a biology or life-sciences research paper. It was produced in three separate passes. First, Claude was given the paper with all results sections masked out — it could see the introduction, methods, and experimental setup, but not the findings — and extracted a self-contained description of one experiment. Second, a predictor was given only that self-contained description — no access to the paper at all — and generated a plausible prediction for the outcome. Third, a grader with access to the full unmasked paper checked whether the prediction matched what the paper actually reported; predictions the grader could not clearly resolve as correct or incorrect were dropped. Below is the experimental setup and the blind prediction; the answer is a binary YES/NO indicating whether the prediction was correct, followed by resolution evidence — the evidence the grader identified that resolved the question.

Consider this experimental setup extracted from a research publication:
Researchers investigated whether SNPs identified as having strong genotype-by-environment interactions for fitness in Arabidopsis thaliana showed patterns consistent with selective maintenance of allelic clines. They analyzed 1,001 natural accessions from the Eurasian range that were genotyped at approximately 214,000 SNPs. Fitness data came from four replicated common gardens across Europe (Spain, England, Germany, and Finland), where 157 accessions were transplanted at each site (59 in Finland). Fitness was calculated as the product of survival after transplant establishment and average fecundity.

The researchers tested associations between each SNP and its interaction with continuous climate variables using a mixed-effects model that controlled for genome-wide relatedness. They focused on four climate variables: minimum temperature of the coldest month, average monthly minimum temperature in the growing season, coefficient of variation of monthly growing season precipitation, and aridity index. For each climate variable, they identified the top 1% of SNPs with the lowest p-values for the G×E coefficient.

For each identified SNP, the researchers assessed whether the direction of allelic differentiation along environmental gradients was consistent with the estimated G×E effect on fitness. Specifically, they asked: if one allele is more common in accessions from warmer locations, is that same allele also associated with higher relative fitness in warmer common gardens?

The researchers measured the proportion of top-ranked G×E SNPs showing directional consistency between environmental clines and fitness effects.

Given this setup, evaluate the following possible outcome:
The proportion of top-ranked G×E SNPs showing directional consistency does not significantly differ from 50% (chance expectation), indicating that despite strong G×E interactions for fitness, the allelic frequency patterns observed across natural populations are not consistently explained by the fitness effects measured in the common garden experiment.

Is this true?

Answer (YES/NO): NO